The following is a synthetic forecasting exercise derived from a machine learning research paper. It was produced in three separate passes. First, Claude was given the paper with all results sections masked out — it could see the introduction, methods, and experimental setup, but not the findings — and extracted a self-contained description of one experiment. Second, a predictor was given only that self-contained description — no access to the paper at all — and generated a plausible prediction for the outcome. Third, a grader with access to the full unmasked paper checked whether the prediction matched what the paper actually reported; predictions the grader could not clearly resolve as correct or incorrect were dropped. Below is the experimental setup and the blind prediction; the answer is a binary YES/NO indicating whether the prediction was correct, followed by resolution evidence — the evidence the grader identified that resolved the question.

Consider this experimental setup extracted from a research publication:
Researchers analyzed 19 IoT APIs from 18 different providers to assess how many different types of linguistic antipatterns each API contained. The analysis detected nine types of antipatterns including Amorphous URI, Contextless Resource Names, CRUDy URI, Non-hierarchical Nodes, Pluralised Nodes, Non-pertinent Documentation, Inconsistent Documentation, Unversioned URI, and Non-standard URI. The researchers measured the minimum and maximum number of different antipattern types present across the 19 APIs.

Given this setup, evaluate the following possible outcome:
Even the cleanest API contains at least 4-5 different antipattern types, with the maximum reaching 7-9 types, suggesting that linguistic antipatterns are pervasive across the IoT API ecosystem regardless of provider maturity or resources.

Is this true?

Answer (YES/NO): NO